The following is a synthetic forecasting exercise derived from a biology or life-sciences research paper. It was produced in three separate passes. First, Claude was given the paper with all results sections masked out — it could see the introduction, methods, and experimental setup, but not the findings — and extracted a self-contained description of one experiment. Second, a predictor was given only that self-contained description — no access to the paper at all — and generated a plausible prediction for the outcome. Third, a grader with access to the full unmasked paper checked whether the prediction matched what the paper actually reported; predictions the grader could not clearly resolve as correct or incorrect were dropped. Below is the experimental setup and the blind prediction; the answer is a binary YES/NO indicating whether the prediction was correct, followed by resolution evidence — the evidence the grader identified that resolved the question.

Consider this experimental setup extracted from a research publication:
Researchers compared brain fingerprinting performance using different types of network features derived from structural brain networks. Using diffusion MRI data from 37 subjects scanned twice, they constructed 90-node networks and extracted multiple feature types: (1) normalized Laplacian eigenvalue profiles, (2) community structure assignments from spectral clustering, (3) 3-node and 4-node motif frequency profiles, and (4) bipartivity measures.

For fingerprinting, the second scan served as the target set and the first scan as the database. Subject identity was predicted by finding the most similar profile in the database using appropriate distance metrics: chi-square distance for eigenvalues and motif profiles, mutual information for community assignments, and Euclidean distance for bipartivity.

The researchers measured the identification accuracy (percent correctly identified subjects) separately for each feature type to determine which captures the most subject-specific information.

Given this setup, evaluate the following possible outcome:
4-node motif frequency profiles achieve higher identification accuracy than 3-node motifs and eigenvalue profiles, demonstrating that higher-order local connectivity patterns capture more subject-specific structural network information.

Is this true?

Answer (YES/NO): NO